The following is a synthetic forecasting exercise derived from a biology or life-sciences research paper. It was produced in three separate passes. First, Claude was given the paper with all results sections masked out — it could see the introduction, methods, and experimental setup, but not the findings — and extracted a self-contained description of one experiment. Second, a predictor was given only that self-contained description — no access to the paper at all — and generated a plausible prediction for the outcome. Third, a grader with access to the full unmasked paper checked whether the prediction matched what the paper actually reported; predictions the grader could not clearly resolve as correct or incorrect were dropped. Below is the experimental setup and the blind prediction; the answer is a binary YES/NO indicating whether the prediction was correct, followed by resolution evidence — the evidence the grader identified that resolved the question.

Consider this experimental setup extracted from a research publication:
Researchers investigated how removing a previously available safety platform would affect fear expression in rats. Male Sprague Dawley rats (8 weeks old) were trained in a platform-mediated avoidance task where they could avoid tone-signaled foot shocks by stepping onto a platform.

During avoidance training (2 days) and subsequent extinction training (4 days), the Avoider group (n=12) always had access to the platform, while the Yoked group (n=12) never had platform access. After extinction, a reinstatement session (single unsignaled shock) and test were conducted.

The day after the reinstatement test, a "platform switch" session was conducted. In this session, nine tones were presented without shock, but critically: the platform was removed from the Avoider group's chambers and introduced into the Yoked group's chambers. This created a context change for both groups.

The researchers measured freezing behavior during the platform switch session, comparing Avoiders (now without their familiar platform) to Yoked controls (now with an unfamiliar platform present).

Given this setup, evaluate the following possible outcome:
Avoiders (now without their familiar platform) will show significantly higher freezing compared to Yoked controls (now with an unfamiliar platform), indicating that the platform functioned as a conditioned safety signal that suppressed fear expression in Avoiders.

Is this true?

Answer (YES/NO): NO